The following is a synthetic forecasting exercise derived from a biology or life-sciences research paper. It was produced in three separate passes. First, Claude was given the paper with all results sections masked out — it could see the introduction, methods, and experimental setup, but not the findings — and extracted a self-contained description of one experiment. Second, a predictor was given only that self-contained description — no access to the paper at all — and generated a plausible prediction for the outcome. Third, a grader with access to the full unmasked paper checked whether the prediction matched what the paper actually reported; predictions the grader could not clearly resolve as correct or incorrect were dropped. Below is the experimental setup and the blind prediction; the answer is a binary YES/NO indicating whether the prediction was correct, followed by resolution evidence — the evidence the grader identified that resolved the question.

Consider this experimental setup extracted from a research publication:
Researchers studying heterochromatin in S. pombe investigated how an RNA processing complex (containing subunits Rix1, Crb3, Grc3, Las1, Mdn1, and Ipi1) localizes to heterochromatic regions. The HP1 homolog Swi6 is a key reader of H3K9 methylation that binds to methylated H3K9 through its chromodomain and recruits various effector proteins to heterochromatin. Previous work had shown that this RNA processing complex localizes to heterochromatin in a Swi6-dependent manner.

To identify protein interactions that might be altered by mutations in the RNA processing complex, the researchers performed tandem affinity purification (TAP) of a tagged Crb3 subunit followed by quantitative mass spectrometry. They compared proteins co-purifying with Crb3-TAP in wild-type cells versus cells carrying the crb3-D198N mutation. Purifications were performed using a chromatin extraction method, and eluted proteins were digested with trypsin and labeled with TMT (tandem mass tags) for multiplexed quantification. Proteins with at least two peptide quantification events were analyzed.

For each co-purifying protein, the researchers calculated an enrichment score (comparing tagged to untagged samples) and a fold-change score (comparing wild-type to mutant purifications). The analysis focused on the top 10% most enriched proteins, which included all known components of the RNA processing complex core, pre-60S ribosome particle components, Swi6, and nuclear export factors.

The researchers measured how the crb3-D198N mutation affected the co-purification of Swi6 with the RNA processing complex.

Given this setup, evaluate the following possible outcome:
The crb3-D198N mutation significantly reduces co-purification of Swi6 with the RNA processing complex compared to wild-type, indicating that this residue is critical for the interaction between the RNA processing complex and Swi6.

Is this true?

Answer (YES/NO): NO